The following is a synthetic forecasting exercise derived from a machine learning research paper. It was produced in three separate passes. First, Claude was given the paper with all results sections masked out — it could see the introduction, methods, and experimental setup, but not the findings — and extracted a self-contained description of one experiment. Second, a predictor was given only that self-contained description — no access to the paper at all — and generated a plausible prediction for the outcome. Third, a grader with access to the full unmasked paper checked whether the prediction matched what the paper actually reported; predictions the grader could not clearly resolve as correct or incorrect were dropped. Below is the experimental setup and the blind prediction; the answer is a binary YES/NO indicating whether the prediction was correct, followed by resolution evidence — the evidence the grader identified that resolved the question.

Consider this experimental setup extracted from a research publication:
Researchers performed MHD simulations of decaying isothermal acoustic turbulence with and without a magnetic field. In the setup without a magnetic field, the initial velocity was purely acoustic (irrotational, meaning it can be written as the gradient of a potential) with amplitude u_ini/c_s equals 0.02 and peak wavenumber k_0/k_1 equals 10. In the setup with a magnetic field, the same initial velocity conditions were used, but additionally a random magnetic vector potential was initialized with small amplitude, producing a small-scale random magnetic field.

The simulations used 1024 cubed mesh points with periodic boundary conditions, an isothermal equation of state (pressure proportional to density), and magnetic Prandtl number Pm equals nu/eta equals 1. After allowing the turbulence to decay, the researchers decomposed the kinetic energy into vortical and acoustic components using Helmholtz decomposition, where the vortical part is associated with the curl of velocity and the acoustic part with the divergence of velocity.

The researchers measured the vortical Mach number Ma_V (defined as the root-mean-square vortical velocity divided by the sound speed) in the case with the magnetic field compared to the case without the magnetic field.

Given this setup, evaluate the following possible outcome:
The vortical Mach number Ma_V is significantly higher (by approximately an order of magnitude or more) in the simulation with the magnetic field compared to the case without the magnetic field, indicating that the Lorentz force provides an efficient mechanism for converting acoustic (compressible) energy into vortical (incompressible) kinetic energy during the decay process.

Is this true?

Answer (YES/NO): NO